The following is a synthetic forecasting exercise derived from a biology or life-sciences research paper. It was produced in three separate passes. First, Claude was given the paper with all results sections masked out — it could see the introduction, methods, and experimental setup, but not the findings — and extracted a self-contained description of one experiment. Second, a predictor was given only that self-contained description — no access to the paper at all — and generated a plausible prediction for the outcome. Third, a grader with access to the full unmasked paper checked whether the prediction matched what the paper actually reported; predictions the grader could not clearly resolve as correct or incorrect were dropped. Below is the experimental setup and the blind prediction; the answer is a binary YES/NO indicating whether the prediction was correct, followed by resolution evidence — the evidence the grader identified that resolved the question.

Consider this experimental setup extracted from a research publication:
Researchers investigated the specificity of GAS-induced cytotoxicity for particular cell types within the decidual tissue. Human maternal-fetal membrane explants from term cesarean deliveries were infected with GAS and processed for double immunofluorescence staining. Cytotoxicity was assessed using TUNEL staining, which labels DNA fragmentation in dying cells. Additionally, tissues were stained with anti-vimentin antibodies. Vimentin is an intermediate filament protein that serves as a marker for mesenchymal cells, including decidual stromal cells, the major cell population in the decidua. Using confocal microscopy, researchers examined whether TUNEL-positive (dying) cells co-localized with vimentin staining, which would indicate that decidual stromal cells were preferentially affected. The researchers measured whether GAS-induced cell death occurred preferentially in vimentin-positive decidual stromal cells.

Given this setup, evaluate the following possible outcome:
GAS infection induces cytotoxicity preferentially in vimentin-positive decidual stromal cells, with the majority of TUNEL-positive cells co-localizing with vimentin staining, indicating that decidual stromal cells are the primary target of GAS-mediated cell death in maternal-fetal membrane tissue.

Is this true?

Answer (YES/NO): NO